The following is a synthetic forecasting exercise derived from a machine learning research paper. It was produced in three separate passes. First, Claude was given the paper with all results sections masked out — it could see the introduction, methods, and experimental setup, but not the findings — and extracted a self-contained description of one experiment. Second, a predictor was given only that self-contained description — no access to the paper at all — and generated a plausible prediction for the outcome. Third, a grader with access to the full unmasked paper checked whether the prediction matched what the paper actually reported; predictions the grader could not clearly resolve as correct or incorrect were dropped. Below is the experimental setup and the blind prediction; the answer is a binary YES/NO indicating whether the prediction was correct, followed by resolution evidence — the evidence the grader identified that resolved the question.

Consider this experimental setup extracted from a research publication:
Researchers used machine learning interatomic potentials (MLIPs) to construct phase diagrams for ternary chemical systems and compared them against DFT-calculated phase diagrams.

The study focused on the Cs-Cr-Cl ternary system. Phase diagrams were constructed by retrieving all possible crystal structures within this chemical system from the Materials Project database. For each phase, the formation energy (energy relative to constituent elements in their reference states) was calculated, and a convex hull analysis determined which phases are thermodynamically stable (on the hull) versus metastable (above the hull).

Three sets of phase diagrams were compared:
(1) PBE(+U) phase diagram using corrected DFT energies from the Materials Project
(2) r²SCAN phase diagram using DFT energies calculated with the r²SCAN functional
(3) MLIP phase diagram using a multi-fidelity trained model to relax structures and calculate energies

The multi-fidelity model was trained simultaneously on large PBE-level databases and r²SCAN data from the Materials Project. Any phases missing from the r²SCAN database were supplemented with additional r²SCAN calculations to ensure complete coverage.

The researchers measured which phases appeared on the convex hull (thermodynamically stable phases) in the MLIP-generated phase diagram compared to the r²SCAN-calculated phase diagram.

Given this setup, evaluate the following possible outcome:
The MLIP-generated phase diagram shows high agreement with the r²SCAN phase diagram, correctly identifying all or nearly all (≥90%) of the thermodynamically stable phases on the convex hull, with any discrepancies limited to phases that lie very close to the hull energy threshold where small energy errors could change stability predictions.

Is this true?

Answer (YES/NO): YES